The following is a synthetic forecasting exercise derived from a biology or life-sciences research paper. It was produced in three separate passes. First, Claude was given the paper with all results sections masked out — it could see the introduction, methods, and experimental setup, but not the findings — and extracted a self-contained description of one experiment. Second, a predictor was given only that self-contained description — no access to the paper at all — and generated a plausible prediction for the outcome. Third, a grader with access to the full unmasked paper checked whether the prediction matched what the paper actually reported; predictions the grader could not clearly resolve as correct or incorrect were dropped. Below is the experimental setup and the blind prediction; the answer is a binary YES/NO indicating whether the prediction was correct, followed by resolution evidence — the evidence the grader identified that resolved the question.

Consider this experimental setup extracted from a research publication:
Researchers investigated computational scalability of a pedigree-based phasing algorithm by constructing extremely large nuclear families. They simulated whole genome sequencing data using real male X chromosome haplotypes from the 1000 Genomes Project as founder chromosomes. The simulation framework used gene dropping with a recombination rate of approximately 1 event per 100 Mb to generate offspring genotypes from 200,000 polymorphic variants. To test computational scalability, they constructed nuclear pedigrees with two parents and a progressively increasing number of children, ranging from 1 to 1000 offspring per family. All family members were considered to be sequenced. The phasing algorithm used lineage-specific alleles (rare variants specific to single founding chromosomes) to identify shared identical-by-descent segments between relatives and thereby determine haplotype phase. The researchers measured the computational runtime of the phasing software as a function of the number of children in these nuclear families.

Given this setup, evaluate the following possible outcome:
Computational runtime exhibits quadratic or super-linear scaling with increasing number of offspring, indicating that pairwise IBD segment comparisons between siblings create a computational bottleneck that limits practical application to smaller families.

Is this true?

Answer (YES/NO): YES